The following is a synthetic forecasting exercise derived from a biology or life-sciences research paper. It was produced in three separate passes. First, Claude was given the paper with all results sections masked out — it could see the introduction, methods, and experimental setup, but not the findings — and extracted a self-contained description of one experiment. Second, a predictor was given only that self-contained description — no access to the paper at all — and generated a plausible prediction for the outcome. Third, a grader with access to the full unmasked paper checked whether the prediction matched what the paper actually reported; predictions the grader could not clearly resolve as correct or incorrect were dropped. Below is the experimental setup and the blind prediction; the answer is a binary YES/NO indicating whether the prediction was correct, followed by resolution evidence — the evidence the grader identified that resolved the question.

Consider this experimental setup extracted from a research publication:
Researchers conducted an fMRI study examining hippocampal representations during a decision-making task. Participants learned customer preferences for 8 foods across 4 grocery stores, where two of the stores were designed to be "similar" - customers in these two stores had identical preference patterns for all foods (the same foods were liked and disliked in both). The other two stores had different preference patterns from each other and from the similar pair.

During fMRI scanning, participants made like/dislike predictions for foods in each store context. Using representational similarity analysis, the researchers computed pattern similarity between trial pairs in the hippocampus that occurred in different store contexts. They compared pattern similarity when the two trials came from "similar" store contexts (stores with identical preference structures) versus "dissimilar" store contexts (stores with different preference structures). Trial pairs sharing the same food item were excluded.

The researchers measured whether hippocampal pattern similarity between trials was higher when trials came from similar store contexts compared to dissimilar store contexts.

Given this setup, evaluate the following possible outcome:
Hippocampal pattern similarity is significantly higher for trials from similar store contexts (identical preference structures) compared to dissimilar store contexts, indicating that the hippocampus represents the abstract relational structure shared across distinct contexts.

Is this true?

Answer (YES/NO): NO